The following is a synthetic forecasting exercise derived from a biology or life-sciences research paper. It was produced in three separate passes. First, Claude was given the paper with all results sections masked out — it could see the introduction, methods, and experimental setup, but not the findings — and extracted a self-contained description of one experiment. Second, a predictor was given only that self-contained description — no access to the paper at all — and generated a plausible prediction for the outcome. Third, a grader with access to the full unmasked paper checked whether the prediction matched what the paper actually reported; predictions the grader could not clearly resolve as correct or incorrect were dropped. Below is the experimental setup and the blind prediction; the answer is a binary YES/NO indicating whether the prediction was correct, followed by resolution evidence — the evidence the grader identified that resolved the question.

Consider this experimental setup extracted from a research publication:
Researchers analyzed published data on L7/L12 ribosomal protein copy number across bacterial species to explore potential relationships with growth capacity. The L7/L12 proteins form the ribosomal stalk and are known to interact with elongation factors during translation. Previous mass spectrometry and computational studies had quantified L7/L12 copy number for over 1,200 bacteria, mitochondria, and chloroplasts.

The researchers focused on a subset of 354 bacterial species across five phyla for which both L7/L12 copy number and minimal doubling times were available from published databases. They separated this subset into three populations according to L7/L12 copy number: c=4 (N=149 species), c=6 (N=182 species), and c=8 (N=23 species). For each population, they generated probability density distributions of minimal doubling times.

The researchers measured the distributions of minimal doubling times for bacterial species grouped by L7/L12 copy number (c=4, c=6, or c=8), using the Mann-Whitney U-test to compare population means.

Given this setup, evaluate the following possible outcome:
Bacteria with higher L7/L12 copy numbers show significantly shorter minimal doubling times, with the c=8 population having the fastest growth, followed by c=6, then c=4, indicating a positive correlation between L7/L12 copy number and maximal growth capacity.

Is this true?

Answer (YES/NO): NO